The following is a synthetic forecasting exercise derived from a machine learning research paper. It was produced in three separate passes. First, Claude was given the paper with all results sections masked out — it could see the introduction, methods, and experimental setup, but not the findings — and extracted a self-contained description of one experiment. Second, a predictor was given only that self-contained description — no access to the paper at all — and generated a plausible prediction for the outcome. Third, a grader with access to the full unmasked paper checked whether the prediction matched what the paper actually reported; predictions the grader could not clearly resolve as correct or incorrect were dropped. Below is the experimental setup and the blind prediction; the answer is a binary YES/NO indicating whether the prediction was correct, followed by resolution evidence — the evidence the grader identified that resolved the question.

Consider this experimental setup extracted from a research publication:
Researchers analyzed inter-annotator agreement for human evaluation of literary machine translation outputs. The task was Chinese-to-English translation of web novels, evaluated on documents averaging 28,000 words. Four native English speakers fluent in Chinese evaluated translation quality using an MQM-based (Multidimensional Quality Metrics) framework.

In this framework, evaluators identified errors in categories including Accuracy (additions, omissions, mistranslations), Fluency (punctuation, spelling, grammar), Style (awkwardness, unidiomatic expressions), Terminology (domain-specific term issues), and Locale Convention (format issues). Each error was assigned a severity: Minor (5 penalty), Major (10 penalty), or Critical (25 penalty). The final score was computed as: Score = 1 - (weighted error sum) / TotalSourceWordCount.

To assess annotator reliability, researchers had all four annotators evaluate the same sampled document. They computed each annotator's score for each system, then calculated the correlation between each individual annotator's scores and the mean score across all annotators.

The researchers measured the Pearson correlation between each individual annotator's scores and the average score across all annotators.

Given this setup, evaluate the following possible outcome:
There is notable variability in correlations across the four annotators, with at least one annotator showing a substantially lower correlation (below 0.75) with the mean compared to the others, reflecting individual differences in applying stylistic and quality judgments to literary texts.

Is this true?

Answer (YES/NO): NO